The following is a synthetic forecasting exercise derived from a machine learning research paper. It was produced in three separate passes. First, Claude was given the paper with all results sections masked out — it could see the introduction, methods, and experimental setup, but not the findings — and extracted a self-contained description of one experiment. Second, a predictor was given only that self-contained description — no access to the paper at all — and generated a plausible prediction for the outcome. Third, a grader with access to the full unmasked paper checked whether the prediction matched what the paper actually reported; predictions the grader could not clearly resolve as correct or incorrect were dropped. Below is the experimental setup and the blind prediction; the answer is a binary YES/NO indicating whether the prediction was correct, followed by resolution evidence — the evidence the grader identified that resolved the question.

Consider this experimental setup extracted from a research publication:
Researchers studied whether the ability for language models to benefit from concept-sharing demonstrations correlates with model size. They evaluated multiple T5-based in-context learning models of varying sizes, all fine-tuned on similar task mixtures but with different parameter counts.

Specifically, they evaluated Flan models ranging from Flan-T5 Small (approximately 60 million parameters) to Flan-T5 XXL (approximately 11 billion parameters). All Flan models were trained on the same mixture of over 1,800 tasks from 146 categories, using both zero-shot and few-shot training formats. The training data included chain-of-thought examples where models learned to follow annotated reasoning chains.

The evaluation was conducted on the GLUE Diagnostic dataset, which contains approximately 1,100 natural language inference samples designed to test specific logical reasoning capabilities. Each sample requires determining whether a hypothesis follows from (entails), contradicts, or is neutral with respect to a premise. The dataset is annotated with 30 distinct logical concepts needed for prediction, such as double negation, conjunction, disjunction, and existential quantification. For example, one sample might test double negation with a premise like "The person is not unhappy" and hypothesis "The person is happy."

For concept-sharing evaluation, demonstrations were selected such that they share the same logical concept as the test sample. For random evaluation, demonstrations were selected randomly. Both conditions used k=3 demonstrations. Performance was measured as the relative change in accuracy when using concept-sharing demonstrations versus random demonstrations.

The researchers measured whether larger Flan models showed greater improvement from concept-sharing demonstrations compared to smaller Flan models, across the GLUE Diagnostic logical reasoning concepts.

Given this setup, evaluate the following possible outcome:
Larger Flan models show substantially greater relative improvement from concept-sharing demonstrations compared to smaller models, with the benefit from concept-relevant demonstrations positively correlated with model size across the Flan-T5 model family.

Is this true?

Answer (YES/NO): NO